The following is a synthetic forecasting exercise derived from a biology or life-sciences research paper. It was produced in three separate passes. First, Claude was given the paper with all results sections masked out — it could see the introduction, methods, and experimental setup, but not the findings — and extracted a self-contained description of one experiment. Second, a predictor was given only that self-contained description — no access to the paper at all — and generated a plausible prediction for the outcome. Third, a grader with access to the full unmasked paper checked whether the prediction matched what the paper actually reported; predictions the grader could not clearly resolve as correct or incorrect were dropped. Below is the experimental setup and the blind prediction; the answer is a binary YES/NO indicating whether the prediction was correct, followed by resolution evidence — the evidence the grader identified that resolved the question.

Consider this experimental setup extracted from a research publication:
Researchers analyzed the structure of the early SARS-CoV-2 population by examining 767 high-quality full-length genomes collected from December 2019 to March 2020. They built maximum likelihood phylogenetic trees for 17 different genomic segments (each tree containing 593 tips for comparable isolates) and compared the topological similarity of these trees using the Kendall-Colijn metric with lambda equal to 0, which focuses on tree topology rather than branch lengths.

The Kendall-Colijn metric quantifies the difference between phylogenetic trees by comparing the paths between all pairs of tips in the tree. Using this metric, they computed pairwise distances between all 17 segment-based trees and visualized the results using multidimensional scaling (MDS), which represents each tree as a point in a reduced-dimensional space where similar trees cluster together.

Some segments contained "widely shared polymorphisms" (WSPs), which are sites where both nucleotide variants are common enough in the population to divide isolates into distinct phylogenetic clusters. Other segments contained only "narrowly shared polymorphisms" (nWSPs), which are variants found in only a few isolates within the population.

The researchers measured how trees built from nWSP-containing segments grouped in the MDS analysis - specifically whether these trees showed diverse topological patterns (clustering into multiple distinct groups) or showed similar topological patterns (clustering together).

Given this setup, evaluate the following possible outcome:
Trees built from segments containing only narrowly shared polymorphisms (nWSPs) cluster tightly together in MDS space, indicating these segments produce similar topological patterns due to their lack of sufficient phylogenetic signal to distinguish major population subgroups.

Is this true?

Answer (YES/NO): YES